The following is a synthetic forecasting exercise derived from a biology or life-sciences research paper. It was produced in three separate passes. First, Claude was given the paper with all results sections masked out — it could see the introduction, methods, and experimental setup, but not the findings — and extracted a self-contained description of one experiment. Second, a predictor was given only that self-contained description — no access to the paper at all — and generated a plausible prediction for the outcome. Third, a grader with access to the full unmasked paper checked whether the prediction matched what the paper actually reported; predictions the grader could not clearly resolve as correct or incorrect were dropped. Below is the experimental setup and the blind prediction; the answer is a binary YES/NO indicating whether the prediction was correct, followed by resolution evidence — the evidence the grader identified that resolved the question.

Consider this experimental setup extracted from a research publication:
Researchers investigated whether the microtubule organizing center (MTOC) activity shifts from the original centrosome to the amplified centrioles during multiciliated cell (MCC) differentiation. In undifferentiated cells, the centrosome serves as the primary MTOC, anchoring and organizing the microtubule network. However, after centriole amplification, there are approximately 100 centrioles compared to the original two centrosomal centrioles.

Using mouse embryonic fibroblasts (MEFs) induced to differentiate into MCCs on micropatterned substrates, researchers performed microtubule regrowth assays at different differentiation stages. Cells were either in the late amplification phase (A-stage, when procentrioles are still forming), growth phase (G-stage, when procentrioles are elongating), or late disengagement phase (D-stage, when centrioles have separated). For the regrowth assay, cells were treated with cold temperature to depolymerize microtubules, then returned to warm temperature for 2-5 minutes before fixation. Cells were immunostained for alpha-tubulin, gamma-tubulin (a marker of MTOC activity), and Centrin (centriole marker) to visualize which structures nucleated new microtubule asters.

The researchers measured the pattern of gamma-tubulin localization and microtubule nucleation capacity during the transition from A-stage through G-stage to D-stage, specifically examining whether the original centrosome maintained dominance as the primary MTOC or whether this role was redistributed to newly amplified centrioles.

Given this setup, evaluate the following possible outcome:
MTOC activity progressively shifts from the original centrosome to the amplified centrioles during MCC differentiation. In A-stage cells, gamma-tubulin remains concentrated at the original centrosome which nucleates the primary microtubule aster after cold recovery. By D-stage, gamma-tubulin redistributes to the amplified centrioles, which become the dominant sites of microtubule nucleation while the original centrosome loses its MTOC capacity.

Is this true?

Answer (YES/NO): NO